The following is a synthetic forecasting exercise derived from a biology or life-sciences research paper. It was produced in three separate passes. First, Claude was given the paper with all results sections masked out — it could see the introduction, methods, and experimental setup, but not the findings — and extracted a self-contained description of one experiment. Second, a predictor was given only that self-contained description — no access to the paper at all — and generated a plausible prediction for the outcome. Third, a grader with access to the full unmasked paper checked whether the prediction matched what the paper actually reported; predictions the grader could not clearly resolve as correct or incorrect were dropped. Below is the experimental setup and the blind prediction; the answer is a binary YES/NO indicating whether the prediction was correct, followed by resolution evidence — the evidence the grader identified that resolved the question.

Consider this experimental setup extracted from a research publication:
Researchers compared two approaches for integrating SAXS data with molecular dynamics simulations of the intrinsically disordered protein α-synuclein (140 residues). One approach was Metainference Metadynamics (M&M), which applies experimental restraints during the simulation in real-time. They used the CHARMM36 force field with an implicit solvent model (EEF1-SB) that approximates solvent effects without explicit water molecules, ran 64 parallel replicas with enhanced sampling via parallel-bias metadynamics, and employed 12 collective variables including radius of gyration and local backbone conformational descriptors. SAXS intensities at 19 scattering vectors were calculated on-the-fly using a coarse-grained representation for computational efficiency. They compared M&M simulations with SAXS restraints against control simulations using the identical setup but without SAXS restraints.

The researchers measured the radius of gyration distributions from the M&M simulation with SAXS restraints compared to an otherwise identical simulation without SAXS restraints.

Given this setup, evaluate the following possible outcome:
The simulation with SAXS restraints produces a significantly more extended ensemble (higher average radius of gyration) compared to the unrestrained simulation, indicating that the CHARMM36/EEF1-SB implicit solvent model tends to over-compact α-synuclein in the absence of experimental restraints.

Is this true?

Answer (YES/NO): NO